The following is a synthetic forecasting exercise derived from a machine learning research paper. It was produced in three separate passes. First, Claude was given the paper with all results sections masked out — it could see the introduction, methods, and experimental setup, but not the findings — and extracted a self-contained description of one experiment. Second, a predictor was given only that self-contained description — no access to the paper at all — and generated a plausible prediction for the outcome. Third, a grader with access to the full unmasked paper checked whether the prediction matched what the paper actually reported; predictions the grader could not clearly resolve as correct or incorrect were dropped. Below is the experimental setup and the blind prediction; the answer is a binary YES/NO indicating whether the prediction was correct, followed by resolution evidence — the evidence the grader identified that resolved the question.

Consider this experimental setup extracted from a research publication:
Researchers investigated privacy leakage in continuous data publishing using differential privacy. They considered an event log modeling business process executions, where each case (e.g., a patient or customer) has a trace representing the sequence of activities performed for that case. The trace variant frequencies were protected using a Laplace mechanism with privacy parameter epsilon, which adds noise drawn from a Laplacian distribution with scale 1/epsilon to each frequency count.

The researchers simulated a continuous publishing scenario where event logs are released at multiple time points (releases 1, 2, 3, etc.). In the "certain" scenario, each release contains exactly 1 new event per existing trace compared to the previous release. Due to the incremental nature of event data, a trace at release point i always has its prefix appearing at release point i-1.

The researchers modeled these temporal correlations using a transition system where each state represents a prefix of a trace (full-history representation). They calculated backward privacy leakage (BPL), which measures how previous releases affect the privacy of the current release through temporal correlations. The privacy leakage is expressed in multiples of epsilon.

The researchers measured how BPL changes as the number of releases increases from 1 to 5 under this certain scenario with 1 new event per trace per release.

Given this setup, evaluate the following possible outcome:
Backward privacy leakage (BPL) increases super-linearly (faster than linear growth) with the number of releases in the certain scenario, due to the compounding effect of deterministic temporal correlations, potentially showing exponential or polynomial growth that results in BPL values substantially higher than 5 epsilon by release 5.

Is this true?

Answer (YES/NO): NO